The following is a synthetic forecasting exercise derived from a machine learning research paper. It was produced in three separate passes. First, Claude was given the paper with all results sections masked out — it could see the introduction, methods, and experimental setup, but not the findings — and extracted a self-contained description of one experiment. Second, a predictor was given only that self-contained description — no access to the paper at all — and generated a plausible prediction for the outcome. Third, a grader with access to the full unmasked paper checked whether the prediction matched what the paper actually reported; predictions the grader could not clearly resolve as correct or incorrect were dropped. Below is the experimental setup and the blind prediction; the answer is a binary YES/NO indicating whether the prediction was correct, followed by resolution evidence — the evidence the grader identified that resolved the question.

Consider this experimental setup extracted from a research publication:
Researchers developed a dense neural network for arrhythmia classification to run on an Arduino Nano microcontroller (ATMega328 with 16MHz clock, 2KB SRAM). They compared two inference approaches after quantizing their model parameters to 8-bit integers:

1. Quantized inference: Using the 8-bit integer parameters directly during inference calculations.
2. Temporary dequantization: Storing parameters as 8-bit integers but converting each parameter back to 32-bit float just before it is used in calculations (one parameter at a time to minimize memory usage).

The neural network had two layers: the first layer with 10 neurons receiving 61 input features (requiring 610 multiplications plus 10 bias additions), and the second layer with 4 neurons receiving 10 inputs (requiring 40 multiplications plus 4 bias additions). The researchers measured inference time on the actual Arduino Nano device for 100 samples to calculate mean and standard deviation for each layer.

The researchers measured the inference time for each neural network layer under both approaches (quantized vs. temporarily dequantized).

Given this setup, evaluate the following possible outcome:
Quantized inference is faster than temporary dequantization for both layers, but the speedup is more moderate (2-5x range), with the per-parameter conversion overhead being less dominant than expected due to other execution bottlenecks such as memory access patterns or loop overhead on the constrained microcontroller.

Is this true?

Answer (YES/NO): NO